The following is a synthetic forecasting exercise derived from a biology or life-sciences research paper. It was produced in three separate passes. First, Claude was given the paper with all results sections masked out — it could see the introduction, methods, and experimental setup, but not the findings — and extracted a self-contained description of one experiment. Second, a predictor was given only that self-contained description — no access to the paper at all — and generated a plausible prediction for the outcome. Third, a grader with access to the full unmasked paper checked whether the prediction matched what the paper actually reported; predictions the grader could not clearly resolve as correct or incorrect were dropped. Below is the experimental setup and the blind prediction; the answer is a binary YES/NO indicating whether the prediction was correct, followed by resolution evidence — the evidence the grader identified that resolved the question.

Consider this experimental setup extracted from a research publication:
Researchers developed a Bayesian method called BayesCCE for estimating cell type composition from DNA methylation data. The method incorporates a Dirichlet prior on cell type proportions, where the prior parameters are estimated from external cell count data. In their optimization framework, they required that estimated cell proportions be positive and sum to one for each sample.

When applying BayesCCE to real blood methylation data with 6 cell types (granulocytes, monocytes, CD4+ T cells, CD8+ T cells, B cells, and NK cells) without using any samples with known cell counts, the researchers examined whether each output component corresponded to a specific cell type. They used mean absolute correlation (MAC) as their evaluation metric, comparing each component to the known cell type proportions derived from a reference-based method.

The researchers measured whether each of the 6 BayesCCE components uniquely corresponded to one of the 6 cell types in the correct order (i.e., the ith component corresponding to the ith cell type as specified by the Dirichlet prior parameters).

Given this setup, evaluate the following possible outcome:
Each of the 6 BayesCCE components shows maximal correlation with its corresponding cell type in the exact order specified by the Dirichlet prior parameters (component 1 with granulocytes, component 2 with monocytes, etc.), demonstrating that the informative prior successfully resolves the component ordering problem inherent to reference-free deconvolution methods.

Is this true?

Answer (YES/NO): NO